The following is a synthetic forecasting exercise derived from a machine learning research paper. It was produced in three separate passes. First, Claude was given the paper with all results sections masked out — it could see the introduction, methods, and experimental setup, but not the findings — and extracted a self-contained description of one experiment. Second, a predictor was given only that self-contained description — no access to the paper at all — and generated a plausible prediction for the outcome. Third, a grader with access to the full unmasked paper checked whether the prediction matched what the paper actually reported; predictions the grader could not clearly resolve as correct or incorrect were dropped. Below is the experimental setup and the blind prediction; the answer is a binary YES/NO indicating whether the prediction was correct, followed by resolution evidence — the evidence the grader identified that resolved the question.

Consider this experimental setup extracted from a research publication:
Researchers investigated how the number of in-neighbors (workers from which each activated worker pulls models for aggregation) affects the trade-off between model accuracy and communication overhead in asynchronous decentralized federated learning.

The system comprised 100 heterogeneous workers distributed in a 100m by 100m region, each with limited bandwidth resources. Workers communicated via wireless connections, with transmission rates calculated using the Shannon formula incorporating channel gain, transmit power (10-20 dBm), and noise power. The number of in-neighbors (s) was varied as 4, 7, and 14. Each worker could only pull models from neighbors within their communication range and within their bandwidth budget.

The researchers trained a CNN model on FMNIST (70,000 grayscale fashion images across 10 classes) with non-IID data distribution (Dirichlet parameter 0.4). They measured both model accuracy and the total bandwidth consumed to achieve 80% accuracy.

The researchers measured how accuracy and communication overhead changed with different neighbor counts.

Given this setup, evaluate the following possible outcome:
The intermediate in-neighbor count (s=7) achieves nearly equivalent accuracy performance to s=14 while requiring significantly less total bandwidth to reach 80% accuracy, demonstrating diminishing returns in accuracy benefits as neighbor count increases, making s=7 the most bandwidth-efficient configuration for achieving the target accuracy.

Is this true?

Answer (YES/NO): NO